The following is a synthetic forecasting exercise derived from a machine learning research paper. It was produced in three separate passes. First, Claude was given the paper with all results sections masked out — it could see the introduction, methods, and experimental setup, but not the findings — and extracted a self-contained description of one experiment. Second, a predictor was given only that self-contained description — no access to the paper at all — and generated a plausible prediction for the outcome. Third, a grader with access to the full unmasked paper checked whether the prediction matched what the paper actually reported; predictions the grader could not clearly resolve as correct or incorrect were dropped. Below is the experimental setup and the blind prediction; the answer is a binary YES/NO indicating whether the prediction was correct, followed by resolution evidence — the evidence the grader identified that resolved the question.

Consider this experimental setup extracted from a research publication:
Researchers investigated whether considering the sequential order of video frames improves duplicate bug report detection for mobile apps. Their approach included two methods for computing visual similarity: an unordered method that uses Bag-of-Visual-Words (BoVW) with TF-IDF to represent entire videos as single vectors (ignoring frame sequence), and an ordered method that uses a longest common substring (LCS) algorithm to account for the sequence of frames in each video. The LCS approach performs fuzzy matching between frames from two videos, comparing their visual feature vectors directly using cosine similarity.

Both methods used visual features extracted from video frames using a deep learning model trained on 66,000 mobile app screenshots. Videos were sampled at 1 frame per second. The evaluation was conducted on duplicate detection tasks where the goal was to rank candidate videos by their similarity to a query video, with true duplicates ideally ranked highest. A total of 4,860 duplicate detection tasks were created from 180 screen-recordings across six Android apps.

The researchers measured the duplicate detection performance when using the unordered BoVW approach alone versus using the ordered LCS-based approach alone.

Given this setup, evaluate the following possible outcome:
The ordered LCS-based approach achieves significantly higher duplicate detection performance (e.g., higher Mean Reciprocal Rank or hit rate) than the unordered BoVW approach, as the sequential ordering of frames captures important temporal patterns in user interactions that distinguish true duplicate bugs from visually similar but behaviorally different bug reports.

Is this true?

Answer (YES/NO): NO